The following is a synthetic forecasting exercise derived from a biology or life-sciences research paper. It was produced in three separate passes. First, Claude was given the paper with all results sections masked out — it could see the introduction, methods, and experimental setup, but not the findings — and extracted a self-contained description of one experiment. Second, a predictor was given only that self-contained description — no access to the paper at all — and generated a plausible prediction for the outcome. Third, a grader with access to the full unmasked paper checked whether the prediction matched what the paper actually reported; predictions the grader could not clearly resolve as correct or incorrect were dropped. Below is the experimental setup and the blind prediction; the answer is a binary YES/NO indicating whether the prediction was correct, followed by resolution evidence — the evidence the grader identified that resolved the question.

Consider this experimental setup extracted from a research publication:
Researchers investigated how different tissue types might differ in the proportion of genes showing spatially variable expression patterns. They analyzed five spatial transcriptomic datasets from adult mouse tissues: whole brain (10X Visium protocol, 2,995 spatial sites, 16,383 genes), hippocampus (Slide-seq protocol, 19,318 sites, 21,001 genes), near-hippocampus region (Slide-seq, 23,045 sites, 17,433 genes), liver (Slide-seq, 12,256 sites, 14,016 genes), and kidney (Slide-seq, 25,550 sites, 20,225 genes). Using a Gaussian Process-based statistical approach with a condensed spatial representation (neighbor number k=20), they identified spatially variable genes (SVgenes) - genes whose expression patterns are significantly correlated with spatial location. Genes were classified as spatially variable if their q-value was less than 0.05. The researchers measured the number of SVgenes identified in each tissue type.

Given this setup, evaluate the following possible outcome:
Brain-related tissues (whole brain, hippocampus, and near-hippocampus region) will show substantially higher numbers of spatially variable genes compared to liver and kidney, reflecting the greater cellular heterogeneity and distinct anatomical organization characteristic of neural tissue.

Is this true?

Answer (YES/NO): NO